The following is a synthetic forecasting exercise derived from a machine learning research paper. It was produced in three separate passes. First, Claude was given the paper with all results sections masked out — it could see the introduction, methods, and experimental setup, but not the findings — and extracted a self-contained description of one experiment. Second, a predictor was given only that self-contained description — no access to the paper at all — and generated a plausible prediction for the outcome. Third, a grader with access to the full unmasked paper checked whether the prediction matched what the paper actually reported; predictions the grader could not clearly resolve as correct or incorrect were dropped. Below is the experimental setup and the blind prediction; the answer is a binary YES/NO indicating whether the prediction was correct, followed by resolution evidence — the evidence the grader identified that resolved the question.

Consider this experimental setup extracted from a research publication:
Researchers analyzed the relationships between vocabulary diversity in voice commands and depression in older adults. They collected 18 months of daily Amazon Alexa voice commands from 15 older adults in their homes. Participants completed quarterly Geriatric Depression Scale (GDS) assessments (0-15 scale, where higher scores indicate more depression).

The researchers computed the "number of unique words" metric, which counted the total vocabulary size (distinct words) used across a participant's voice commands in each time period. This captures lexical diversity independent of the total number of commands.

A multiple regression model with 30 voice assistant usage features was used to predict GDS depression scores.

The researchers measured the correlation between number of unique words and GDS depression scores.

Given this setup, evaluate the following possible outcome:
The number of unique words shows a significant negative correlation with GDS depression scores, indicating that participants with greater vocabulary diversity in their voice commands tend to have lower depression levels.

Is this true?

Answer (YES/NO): NO